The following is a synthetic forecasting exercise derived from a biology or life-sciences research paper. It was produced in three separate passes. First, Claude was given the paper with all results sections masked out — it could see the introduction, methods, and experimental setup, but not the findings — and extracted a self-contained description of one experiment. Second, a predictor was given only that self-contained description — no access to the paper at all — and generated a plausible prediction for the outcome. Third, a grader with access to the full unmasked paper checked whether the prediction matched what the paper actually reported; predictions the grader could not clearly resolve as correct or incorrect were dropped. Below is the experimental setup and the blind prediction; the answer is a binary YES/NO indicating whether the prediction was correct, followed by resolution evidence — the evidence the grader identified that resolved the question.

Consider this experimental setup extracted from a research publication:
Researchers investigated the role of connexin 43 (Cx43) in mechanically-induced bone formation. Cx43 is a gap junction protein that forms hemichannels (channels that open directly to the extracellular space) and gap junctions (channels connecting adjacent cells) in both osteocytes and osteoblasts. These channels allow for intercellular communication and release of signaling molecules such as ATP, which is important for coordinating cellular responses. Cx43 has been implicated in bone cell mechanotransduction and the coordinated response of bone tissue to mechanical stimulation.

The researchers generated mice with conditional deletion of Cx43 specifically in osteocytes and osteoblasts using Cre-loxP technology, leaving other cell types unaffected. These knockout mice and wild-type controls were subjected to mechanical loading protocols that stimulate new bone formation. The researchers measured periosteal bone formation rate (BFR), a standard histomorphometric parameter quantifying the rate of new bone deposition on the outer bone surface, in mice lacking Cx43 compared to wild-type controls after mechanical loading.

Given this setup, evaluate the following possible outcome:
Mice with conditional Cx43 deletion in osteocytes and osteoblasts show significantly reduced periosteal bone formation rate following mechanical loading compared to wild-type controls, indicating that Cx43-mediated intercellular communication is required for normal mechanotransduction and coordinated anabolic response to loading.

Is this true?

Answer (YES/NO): NO